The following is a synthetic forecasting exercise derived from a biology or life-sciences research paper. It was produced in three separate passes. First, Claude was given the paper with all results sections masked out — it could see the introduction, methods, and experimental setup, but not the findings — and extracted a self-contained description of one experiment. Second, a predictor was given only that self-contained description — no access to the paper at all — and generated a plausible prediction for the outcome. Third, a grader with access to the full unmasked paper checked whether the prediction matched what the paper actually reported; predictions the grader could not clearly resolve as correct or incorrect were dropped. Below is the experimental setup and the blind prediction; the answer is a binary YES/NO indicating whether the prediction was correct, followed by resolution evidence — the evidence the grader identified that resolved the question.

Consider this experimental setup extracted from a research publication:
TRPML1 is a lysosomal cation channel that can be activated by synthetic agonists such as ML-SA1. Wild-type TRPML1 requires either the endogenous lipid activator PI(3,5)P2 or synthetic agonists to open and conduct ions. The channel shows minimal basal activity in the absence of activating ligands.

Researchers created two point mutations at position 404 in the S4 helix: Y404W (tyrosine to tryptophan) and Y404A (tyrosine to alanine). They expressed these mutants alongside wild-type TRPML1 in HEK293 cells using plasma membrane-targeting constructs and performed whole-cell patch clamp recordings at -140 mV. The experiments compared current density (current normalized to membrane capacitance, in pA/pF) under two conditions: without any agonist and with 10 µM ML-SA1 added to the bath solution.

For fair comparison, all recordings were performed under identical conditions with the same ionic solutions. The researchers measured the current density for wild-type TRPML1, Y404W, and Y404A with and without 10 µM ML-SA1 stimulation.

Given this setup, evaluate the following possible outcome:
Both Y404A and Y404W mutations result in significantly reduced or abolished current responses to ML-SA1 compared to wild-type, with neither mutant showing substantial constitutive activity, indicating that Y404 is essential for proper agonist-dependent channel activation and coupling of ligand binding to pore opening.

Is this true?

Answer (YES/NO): NO